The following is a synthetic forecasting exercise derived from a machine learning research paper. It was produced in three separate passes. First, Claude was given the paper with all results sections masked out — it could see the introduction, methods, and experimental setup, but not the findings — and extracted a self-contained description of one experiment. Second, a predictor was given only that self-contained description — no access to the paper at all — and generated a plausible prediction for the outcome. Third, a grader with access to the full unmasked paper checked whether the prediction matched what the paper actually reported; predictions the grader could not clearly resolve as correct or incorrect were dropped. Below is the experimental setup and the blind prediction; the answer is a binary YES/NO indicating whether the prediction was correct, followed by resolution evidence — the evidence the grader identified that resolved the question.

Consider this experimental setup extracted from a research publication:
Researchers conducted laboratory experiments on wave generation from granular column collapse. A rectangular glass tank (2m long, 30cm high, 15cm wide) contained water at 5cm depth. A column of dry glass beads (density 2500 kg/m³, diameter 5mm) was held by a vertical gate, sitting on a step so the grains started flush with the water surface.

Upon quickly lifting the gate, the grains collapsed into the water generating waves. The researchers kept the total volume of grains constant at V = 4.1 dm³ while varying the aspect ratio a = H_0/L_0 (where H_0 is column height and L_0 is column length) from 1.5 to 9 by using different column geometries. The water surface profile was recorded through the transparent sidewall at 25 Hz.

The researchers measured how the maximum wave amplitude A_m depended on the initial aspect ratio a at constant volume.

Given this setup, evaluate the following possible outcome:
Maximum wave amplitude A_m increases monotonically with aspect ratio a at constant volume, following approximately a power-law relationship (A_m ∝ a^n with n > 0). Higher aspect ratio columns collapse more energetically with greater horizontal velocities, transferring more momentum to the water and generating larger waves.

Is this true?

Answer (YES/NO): YES